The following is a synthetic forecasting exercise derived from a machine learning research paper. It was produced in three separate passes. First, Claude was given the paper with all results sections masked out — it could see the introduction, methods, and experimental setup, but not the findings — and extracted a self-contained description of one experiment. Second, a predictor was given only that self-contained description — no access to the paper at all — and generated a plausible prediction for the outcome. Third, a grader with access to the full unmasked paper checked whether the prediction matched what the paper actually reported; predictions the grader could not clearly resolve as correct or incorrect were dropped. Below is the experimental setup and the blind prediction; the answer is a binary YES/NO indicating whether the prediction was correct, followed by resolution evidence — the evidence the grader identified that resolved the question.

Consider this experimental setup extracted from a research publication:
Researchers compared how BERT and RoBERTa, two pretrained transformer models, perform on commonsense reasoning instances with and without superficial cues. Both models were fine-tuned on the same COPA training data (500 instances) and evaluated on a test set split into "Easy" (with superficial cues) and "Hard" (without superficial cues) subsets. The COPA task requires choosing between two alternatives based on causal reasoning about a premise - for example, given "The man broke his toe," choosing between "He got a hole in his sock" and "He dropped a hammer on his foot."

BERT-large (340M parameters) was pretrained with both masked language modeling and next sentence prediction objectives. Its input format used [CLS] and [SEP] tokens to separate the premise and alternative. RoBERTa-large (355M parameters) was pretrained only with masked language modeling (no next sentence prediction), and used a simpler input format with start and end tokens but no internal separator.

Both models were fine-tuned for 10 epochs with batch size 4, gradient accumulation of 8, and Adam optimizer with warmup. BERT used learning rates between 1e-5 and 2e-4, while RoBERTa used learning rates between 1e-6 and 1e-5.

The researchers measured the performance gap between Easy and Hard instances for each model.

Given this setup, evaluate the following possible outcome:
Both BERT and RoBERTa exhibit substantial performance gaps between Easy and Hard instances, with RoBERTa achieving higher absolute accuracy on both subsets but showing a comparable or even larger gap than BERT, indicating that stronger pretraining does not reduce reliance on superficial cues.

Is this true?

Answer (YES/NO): NO